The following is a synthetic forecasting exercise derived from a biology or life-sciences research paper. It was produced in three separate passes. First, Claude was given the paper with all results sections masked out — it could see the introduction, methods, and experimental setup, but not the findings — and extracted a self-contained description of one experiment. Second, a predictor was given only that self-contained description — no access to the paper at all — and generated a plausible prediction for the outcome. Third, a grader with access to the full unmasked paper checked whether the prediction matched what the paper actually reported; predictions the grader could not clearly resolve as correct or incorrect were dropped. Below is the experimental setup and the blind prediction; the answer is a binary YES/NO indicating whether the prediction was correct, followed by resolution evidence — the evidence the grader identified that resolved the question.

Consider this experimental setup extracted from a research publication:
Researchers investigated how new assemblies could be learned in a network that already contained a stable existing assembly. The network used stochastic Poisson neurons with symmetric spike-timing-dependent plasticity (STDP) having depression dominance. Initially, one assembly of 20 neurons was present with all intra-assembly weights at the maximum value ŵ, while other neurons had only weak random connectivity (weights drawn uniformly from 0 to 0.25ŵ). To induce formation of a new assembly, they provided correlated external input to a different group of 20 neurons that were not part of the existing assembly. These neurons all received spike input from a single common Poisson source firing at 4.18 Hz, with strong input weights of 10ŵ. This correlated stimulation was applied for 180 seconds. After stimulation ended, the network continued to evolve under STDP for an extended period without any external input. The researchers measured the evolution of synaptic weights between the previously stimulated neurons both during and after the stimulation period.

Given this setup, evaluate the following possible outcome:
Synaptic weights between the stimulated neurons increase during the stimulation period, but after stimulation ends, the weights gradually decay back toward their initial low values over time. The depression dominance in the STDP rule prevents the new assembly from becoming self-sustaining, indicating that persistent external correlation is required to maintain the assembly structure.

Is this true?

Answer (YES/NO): NO